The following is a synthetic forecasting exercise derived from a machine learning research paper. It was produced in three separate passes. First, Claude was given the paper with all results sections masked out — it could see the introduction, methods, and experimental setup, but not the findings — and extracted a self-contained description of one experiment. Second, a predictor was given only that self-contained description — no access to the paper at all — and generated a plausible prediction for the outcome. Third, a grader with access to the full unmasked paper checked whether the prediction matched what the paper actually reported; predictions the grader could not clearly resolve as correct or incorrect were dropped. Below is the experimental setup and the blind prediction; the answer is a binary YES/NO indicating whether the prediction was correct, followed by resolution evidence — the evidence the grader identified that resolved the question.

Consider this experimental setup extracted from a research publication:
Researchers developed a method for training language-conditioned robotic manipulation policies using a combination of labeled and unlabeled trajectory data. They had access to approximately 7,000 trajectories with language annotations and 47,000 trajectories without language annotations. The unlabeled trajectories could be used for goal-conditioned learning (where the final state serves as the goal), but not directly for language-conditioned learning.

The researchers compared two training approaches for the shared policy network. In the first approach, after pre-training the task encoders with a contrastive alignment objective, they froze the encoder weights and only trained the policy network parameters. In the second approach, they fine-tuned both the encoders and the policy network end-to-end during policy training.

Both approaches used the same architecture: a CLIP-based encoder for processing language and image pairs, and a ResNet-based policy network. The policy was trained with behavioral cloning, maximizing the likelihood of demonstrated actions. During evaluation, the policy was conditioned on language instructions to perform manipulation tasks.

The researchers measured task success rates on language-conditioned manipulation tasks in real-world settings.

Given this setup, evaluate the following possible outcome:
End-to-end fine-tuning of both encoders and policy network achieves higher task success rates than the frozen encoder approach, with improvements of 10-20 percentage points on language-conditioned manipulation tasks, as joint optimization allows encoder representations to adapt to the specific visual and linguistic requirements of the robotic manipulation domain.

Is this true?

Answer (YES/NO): NO